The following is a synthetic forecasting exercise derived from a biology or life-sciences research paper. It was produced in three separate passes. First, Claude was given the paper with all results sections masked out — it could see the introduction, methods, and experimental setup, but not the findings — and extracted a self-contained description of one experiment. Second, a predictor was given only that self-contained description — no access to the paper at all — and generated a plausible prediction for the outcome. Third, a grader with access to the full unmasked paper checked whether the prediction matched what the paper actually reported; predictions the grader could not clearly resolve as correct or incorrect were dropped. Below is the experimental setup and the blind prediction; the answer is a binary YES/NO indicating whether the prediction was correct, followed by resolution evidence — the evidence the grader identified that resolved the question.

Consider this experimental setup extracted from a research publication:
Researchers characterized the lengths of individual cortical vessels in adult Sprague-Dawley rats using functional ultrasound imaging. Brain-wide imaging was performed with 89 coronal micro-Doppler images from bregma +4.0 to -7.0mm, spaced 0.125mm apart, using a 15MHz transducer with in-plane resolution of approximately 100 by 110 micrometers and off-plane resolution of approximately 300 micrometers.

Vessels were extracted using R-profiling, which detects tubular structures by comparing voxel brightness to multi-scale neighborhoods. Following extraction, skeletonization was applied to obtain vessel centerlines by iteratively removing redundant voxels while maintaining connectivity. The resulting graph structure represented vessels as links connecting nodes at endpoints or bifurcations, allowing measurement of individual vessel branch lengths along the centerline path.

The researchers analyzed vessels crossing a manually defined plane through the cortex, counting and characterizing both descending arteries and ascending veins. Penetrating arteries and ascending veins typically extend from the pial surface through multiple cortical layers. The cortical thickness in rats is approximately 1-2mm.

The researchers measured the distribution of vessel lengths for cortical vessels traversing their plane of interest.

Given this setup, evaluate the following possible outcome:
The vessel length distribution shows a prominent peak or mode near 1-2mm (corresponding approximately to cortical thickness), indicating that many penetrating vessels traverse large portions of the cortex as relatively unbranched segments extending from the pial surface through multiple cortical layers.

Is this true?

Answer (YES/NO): NO